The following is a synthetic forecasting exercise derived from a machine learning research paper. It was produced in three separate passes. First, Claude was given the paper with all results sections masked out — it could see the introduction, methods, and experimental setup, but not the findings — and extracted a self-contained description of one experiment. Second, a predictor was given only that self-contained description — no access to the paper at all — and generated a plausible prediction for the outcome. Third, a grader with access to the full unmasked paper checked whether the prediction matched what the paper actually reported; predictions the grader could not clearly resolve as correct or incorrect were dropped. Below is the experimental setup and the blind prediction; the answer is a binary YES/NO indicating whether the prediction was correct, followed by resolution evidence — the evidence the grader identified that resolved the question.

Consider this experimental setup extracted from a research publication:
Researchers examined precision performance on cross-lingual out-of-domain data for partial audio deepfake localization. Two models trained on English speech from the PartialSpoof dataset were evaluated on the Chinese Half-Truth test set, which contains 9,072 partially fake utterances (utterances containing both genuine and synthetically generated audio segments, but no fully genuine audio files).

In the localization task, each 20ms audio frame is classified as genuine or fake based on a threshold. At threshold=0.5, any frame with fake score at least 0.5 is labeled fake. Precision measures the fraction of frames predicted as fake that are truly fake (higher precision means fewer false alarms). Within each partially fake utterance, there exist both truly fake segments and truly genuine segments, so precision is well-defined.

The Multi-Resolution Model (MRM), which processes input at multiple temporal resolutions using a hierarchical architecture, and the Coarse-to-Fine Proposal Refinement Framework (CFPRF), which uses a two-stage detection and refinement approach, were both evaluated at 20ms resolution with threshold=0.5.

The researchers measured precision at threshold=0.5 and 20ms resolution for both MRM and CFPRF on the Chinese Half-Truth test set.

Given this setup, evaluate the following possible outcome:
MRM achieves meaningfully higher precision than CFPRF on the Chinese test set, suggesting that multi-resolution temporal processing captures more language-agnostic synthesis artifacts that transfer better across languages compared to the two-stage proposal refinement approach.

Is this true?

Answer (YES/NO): NO